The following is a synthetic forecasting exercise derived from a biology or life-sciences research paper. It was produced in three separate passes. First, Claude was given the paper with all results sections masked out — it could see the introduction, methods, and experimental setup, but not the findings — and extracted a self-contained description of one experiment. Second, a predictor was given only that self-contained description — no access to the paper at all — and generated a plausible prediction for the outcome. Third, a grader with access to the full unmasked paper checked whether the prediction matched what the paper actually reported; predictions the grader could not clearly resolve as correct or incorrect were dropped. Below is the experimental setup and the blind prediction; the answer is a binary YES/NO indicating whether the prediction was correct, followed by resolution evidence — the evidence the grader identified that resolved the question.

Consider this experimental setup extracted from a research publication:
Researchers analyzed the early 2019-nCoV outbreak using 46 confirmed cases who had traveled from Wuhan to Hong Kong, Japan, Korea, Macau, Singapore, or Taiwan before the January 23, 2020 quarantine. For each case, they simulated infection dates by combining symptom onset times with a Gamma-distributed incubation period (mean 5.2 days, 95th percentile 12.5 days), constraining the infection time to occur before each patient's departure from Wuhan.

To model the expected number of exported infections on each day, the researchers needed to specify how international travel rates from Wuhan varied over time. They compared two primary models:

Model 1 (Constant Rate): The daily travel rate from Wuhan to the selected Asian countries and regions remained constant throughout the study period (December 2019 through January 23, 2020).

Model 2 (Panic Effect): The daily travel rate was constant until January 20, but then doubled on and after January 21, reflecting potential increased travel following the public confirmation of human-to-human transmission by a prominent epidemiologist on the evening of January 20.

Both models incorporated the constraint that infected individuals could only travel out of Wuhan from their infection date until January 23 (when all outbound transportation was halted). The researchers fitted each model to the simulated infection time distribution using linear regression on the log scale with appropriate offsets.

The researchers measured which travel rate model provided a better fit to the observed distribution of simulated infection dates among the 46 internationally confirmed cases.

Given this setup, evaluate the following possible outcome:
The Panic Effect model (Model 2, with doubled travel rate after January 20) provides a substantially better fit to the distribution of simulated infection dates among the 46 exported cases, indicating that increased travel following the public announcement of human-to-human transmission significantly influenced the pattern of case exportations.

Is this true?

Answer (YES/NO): NO